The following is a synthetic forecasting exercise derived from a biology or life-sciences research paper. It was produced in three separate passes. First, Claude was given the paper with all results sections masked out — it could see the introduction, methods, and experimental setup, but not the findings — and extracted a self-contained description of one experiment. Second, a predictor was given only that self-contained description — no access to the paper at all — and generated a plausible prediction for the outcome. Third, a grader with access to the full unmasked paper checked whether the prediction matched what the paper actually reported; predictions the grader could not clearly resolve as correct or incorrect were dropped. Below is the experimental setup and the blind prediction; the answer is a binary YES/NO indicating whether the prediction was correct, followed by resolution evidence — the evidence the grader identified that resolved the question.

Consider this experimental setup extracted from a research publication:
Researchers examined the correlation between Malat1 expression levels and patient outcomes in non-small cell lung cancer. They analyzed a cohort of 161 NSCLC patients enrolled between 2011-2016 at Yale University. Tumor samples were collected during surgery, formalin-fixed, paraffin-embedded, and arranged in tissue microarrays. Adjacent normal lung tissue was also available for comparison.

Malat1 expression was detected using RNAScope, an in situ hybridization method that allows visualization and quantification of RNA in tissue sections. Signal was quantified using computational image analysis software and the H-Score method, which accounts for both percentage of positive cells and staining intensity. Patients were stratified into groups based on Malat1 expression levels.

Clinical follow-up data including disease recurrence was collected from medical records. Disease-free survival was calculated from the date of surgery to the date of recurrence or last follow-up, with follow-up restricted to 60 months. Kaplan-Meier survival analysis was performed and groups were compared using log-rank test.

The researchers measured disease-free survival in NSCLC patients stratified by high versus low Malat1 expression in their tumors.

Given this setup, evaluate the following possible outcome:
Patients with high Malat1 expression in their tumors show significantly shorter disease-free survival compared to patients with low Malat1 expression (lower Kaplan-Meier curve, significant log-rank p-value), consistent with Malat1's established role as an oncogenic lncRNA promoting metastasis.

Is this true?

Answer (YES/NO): YES